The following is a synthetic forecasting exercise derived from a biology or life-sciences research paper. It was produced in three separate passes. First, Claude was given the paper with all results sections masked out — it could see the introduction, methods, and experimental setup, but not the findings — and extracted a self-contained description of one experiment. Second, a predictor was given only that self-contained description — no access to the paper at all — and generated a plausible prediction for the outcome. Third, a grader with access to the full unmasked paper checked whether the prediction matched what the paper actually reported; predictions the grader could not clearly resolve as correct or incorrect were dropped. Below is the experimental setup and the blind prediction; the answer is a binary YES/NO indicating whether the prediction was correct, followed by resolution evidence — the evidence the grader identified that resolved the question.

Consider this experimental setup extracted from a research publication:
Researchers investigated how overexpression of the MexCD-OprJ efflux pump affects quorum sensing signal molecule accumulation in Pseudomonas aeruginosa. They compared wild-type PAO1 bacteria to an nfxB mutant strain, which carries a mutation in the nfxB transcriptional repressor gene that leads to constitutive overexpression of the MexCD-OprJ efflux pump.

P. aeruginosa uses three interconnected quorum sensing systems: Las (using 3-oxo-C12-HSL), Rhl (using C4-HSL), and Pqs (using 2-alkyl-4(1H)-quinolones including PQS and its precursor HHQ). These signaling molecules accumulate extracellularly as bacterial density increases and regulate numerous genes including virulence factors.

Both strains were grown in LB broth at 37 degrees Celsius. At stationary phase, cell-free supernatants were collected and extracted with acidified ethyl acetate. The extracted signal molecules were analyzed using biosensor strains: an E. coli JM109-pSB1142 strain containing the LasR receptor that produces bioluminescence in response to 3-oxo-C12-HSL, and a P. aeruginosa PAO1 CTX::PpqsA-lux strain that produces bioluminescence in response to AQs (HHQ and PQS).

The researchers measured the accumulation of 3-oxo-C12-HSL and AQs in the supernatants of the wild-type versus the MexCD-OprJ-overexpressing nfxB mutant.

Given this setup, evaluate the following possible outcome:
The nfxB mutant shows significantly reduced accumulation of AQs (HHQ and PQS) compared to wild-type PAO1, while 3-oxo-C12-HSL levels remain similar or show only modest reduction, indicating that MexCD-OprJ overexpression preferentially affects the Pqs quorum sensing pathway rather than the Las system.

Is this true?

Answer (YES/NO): NO